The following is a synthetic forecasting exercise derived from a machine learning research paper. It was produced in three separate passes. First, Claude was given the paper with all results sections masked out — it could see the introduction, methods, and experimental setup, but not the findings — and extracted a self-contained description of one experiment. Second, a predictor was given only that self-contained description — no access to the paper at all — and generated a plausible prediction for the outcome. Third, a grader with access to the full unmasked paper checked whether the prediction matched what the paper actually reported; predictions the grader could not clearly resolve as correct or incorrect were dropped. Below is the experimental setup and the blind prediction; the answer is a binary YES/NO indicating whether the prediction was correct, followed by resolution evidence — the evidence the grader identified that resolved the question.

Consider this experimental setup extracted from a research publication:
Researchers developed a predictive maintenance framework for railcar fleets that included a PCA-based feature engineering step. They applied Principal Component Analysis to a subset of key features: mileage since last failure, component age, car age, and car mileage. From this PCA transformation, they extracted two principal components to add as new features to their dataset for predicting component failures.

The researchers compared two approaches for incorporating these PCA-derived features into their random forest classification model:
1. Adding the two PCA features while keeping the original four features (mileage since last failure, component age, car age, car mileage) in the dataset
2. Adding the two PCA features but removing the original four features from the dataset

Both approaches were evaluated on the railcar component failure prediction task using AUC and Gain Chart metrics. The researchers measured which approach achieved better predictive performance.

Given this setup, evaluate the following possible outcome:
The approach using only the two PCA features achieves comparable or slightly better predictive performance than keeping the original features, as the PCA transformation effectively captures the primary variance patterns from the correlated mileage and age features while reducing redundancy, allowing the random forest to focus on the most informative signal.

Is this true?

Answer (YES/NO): NO